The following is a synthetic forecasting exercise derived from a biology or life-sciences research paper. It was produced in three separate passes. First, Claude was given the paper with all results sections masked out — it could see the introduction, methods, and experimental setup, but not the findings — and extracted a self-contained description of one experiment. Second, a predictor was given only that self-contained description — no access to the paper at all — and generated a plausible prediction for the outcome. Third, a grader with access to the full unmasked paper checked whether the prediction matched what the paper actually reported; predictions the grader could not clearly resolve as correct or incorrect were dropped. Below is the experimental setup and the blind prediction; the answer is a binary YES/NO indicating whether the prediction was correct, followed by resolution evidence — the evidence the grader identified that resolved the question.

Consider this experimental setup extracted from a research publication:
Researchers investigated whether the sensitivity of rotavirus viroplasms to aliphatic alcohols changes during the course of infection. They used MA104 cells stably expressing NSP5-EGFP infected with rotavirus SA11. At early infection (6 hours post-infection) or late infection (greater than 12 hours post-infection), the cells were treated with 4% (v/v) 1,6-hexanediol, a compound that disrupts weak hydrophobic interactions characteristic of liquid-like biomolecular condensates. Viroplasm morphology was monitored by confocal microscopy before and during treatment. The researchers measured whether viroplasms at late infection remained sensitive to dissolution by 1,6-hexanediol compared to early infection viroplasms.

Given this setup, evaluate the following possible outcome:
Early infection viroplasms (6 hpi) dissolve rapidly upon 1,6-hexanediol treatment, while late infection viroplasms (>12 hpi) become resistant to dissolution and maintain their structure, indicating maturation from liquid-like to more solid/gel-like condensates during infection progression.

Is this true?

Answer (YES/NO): YES